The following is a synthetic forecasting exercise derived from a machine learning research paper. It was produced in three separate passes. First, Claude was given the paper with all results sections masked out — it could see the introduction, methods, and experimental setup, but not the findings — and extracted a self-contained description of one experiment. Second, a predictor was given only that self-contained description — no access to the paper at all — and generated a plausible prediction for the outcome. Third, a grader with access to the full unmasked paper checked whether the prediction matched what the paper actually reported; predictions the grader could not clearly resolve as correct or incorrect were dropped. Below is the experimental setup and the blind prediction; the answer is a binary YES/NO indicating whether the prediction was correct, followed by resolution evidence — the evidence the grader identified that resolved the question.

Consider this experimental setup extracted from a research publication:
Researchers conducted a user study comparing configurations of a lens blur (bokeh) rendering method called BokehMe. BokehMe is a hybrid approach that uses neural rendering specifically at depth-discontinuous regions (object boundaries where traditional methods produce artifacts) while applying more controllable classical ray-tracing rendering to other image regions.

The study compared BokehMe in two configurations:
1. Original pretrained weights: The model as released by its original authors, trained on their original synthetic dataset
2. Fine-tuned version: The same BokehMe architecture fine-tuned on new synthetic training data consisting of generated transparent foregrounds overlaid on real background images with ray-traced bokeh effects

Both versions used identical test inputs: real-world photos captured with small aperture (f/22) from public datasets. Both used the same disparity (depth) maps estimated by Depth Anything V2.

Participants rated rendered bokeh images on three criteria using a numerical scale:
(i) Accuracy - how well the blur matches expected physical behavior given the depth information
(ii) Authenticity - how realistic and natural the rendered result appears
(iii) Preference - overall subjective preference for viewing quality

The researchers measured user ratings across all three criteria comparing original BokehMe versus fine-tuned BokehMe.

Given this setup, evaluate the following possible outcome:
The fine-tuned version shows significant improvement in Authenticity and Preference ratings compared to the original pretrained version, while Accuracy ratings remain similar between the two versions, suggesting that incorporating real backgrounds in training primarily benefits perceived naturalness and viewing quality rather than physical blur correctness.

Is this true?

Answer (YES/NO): NO